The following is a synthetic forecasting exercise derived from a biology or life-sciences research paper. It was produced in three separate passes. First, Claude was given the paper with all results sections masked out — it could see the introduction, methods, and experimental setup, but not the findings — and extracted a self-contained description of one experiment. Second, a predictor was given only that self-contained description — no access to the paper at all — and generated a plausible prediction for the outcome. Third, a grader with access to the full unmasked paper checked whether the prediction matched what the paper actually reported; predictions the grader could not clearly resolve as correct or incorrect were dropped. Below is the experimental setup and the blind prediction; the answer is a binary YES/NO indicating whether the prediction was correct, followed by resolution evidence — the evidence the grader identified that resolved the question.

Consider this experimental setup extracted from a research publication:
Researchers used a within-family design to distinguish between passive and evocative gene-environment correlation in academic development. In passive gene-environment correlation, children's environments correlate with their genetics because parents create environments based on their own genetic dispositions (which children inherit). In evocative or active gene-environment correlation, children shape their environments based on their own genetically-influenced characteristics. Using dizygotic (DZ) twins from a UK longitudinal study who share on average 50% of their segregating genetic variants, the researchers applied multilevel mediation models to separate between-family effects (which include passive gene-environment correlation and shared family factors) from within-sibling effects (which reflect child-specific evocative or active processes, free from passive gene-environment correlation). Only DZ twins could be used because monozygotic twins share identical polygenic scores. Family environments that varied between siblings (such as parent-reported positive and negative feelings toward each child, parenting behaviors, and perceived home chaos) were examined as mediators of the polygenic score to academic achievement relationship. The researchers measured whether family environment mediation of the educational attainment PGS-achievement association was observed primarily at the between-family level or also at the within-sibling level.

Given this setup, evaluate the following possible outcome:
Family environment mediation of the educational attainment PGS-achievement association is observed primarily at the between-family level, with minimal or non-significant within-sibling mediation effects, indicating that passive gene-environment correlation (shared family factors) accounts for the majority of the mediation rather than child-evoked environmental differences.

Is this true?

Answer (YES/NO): YES